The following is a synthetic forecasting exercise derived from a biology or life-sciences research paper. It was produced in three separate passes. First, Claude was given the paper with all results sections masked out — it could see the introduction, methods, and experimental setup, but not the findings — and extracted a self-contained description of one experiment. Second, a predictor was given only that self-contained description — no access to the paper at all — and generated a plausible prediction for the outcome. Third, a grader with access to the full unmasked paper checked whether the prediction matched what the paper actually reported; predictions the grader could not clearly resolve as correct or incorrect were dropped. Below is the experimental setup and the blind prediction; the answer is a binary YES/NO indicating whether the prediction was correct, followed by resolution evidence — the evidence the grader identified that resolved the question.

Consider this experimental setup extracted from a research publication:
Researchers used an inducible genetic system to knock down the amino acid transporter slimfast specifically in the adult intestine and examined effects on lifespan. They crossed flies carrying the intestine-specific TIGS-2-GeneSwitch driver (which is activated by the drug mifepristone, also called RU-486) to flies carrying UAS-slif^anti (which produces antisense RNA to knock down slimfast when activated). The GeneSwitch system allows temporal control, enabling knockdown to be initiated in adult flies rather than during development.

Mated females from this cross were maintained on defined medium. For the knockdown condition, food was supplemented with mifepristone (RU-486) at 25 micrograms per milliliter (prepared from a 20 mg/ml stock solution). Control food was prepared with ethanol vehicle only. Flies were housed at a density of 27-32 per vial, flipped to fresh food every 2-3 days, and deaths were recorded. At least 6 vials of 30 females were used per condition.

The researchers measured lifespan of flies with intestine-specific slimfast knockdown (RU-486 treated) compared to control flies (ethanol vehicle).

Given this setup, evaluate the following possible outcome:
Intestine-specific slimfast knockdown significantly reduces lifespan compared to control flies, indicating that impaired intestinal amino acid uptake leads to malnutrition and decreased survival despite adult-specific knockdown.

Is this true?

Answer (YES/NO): NO